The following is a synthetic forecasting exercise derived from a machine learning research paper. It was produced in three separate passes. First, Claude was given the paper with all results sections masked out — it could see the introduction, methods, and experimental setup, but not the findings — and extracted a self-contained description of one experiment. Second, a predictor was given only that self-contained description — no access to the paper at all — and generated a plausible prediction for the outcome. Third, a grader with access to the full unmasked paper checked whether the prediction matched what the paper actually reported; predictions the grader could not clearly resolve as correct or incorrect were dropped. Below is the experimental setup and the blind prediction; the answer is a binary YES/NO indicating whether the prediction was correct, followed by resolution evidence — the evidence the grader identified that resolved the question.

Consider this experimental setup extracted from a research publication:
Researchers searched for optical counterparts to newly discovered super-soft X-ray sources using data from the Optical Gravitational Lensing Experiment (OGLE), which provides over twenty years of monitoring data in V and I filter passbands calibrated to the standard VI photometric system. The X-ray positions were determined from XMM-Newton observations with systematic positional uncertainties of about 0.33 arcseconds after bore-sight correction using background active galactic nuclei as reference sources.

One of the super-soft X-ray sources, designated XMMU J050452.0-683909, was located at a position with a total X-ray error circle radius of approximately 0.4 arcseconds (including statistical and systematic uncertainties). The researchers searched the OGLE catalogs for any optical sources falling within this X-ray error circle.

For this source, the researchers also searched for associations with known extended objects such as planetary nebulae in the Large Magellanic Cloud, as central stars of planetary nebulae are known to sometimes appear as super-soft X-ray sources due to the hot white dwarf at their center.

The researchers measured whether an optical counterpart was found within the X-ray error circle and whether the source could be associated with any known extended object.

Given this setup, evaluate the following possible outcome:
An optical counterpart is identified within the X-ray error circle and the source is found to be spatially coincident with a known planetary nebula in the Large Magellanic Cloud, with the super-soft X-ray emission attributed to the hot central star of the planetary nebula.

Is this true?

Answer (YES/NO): YES